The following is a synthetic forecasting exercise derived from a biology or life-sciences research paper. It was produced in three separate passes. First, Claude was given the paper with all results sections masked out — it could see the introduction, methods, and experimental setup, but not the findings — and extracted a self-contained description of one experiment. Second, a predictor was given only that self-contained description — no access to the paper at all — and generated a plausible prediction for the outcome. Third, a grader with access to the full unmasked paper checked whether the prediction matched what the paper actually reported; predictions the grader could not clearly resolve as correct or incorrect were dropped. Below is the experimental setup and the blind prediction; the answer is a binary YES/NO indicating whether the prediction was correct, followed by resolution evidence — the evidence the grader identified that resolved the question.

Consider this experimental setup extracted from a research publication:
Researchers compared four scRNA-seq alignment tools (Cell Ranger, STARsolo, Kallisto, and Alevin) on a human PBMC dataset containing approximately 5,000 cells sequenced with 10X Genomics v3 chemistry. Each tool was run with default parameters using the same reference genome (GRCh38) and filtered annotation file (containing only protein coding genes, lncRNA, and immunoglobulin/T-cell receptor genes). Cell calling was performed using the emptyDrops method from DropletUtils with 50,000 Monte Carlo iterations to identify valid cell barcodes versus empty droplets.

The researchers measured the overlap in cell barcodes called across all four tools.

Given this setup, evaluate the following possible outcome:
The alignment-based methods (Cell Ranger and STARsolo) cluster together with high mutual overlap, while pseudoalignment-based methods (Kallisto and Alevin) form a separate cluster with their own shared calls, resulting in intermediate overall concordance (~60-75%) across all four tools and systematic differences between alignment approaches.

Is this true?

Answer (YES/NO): NO